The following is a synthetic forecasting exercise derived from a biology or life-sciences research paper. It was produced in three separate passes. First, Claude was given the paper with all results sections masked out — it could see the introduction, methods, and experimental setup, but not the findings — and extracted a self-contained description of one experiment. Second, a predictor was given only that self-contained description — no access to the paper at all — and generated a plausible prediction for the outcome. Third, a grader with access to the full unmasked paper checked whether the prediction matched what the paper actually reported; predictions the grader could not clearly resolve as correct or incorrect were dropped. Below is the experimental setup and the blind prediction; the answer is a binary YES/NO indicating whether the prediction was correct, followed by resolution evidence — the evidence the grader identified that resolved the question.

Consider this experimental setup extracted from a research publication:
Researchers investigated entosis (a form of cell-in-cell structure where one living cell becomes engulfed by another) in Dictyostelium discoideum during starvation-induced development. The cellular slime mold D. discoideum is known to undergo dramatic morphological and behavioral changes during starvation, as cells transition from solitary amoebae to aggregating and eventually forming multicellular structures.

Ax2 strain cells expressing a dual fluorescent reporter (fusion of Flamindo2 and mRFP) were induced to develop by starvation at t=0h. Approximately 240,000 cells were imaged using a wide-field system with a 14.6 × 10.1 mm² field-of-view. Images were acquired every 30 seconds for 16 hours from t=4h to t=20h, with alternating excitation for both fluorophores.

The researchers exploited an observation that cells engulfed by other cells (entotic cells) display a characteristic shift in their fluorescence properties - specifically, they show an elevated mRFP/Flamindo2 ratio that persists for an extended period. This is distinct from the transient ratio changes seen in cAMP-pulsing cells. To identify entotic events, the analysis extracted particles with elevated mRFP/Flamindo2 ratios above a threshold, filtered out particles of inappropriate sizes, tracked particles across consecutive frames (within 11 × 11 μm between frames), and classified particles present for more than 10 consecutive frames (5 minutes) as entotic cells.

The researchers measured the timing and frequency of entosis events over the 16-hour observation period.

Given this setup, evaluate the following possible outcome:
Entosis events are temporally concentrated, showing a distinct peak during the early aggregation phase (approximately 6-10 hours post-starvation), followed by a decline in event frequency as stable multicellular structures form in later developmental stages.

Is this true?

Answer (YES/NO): NO